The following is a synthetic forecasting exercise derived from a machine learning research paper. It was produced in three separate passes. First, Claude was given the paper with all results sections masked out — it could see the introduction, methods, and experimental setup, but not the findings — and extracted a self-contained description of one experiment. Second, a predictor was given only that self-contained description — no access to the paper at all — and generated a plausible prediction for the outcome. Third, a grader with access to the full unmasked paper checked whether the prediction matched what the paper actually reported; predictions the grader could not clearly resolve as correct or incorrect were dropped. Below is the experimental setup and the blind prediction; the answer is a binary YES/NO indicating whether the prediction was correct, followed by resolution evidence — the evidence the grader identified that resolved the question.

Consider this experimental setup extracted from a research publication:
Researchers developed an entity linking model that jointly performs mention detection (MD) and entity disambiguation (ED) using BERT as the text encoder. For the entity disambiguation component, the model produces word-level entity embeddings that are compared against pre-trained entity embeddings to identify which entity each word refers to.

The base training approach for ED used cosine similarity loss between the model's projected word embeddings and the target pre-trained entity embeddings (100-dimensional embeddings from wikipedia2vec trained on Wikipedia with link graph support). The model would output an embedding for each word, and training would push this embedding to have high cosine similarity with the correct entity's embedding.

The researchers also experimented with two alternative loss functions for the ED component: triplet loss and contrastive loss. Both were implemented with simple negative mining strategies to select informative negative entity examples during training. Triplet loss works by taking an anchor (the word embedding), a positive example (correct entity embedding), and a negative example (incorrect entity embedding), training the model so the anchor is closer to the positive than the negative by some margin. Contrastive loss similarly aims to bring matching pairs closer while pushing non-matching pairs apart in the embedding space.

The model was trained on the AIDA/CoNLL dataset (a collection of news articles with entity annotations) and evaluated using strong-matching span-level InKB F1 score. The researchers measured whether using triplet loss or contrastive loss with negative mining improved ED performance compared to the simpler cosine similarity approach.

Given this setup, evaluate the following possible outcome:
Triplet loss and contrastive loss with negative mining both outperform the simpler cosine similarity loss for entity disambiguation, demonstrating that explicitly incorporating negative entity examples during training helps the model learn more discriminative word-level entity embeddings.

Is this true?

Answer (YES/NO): NO